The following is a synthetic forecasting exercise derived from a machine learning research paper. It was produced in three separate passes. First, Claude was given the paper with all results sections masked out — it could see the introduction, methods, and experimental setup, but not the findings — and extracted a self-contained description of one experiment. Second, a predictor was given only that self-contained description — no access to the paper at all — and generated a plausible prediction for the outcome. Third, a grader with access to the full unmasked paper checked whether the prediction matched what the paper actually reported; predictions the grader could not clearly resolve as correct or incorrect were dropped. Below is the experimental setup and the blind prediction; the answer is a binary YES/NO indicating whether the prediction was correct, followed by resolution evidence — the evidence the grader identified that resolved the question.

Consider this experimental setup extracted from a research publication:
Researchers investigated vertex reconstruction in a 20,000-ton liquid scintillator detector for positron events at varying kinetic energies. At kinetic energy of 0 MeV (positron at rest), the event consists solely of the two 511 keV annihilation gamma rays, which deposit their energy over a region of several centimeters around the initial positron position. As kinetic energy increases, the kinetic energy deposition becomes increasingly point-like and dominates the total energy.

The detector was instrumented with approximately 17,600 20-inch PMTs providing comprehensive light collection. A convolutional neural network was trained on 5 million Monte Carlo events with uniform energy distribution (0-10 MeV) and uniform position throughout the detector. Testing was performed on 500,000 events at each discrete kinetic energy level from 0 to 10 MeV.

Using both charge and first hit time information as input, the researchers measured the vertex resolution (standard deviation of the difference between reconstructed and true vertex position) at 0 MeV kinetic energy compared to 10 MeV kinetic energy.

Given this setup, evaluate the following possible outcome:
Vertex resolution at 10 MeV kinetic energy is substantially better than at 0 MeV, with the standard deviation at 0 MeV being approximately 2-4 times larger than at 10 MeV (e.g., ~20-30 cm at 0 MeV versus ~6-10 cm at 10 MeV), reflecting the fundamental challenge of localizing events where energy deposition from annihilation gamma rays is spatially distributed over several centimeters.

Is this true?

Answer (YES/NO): NO